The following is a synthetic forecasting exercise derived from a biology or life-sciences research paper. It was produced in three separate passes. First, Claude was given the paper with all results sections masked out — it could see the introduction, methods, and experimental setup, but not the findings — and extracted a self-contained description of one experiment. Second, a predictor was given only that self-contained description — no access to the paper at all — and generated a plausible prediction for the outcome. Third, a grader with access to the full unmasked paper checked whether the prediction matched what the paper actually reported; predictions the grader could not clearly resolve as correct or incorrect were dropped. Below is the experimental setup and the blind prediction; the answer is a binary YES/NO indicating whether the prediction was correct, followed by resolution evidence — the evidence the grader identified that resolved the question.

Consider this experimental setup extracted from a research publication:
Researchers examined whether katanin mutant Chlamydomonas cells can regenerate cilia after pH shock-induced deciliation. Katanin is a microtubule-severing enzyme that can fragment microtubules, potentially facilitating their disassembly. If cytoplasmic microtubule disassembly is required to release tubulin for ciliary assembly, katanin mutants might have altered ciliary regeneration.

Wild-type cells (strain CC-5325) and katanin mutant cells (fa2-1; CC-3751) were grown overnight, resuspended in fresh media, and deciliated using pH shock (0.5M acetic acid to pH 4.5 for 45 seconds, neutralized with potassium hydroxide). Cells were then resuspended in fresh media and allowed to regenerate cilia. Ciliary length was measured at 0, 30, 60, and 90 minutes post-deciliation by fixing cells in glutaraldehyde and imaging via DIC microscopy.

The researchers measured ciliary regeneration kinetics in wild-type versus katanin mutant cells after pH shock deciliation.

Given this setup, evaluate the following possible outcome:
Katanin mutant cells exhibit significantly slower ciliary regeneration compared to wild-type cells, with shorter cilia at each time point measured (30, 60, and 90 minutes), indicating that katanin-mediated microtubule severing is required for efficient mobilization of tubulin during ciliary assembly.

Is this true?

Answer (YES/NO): NO